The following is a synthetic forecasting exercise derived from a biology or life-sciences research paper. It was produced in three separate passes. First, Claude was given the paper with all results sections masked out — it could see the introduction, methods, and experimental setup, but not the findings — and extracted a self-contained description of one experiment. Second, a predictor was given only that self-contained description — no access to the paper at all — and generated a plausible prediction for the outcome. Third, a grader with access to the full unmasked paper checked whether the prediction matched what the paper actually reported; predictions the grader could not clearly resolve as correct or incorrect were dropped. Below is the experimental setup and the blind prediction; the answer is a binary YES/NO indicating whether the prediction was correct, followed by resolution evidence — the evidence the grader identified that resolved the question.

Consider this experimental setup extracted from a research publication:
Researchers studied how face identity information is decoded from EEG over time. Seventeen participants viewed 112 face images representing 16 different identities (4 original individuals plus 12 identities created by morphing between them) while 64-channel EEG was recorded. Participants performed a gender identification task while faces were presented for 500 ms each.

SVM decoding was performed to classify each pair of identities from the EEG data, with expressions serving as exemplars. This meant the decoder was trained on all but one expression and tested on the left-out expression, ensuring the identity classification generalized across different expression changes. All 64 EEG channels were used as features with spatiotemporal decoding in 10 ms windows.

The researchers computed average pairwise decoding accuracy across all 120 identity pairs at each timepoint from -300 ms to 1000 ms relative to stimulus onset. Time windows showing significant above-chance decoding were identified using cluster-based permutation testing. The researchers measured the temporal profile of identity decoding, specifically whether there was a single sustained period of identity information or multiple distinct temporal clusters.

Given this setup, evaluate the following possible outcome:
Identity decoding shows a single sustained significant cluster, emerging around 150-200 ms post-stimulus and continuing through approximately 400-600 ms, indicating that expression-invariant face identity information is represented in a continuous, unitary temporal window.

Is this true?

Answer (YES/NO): NO